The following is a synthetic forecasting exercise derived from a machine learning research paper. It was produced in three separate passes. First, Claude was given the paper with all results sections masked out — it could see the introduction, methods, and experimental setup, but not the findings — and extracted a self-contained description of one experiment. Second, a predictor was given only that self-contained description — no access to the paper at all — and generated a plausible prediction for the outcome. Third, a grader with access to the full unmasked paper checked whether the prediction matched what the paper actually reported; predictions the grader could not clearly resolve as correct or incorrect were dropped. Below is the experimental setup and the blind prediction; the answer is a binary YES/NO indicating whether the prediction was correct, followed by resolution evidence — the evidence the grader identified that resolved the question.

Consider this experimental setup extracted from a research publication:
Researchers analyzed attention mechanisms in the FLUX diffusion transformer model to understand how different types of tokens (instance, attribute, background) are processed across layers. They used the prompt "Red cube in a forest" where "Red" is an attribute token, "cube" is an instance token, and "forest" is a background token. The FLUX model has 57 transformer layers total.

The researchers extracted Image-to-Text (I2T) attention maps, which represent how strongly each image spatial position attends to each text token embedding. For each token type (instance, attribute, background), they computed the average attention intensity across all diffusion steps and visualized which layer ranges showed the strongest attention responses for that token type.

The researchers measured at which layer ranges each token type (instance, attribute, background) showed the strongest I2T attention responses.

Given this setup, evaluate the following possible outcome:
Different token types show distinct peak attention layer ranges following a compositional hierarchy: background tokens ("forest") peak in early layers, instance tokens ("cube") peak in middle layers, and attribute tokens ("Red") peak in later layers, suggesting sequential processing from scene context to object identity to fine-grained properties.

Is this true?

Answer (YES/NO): NO